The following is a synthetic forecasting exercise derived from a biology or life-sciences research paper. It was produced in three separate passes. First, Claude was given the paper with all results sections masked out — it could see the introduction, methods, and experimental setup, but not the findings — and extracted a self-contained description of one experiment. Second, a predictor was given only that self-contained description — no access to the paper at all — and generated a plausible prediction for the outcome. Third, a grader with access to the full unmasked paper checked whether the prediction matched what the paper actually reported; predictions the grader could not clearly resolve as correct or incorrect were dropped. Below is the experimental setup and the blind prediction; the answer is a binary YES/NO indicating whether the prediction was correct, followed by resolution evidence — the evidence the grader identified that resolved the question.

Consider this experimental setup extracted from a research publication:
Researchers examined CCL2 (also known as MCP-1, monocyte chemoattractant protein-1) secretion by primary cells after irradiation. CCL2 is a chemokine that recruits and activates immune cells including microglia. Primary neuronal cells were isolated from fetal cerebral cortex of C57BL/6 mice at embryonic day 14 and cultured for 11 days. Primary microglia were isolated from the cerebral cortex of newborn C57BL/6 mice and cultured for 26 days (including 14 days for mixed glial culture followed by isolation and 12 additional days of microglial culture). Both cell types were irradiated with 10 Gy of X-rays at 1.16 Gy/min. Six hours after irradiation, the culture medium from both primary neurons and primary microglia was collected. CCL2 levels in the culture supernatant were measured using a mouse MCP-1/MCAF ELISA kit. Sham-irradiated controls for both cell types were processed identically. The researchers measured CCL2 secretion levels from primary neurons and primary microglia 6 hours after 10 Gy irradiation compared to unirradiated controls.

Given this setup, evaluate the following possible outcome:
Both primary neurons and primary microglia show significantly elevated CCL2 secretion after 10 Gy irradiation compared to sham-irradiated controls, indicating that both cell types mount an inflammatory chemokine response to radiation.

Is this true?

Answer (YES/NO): NO